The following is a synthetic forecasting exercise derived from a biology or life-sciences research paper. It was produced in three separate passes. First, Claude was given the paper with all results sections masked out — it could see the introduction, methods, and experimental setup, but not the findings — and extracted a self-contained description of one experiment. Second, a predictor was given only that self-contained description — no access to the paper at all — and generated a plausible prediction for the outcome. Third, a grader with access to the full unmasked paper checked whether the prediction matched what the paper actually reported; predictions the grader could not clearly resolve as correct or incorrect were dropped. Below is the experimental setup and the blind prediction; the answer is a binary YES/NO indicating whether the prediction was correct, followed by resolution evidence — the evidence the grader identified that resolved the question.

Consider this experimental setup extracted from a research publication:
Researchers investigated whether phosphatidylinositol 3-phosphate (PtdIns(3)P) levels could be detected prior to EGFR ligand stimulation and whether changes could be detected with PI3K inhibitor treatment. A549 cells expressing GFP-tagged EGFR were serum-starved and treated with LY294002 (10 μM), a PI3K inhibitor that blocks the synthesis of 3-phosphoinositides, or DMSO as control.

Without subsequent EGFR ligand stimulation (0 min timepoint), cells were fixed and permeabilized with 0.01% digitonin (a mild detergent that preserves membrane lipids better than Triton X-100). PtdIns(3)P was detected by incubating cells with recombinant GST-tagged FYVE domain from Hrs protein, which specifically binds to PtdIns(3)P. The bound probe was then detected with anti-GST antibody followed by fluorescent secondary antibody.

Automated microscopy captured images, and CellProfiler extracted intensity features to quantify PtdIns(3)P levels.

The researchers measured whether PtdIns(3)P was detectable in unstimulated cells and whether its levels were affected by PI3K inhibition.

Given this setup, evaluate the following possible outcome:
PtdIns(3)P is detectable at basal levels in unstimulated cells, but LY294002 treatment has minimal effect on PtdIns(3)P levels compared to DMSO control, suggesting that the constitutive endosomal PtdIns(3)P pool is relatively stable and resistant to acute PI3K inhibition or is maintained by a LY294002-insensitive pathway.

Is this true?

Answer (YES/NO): NO